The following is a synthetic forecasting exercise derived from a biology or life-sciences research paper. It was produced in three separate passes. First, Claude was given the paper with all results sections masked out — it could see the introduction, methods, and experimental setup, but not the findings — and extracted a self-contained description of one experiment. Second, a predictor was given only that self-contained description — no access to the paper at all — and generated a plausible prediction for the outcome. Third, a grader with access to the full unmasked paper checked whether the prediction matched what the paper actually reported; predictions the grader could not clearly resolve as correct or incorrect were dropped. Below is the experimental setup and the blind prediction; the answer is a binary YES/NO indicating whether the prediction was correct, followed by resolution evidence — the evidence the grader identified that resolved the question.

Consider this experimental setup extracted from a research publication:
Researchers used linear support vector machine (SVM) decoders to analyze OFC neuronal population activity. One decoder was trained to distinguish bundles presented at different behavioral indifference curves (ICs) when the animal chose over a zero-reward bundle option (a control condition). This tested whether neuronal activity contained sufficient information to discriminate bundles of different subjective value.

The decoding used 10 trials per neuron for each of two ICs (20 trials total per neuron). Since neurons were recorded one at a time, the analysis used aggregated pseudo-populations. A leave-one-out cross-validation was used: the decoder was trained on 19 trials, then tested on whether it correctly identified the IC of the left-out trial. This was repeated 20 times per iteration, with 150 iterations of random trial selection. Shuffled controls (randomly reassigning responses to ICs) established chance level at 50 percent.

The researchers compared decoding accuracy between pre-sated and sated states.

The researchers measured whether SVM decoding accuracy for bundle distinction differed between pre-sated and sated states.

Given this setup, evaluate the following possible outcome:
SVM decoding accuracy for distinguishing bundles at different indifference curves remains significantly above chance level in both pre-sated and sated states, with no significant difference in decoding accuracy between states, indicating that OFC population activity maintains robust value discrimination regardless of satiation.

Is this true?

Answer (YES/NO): NO